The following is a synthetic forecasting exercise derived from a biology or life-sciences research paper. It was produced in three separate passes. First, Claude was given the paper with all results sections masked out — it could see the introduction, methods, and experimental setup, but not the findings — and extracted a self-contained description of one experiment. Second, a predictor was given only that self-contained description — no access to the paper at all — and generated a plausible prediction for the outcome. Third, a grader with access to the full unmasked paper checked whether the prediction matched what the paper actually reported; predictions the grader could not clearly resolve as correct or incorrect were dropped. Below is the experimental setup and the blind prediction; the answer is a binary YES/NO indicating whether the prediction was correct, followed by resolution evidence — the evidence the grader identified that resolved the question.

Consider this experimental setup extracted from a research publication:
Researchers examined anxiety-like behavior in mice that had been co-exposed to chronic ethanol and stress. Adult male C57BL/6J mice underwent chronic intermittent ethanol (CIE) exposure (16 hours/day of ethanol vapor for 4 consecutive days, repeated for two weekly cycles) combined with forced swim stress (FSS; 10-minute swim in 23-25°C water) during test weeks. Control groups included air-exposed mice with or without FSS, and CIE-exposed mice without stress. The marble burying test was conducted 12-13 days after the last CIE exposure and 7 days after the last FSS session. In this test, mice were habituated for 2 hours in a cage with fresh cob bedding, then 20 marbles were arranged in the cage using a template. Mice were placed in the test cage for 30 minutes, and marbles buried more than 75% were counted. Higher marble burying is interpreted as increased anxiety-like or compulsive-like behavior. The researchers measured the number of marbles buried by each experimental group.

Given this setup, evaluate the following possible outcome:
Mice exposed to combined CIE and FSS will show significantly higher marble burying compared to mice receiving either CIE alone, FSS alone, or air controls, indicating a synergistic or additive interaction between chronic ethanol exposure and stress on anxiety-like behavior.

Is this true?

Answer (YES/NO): NO